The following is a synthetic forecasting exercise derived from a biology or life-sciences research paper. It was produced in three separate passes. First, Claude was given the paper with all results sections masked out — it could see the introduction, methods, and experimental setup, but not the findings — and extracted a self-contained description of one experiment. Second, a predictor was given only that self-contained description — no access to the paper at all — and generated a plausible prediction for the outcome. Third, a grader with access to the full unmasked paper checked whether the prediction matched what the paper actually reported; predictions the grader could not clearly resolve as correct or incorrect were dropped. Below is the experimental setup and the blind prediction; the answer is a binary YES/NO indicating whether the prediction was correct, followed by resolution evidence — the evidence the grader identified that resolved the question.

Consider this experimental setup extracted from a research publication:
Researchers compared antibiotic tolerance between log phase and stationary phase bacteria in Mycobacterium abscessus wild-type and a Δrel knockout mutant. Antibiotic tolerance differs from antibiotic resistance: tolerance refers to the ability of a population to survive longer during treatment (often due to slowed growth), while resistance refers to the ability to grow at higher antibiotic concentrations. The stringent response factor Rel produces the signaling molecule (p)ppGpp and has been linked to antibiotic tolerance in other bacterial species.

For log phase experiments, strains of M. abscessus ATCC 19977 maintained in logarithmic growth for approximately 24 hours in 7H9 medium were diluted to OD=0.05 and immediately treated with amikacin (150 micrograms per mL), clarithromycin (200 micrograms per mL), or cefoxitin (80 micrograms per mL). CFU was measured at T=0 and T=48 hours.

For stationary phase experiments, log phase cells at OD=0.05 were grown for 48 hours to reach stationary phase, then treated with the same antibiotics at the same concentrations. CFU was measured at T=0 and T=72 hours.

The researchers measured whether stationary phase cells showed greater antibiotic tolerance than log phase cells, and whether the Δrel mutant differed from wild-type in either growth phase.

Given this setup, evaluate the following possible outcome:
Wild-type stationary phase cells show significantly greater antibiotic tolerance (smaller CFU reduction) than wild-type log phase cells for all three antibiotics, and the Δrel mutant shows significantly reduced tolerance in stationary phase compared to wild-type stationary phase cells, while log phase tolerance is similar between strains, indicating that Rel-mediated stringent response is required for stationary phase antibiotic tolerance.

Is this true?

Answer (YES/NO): NO